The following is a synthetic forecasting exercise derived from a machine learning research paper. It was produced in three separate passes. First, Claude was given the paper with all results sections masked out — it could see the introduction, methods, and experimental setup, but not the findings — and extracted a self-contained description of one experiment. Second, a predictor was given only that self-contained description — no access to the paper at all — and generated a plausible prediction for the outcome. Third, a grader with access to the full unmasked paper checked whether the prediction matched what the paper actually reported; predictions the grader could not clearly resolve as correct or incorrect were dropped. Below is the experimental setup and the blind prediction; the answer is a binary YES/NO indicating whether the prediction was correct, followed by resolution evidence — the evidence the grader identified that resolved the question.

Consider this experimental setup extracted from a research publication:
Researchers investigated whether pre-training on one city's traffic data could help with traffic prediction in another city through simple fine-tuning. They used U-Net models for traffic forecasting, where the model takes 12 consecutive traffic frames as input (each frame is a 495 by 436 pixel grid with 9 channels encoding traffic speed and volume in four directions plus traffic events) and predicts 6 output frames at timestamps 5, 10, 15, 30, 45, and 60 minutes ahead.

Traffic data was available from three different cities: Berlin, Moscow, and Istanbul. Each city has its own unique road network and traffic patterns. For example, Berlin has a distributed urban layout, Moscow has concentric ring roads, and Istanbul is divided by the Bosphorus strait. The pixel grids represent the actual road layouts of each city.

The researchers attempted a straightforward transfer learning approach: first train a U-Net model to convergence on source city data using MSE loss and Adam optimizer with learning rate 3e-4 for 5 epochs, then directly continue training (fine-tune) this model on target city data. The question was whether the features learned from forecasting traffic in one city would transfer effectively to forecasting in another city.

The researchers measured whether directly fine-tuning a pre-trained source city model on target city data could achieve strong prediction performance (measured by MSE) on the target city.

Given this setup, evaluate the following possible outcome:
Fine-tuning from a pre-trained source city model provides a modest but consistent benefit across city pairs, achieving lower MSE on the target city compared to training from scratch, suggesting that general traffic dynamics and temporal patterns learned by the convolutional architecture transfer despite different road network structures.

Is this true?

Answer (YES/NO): NO